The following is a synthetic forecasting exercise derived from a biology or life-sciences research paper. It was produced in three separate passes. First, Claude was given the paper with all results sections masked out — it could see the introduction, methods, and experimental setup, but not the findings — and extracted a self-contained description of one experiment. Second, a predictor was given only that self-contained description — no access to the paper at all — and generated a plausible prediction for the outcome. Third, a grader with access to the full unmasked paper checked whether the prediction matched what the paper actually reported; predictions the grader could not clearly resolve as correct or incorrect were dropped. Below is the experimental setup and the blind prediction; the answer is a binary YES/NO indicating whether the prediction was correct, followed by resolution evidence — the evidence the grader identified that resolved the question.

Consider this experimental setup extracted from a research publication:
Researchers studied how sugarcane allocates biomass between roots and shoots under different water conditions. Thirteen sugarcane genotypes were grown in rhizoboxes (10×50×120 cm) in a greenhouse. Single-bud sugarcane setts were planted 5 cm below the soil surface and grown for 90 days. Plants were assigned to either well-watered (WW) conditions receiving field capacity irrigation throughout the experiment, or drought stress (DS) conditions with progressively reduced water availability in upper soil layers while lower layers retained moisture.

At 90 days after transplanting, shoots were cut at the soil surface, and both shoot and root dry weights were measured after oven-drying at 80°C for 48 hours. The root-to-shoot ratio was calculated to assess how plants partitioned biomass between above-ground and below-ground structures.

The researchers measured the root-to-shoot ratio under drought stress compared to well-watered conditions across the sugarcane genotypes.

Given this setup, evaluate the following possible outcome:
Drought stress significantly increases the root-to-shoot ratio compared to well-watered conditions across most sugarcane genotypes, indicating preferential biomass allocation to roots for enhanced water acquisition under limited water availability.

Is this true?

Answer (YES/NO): NO